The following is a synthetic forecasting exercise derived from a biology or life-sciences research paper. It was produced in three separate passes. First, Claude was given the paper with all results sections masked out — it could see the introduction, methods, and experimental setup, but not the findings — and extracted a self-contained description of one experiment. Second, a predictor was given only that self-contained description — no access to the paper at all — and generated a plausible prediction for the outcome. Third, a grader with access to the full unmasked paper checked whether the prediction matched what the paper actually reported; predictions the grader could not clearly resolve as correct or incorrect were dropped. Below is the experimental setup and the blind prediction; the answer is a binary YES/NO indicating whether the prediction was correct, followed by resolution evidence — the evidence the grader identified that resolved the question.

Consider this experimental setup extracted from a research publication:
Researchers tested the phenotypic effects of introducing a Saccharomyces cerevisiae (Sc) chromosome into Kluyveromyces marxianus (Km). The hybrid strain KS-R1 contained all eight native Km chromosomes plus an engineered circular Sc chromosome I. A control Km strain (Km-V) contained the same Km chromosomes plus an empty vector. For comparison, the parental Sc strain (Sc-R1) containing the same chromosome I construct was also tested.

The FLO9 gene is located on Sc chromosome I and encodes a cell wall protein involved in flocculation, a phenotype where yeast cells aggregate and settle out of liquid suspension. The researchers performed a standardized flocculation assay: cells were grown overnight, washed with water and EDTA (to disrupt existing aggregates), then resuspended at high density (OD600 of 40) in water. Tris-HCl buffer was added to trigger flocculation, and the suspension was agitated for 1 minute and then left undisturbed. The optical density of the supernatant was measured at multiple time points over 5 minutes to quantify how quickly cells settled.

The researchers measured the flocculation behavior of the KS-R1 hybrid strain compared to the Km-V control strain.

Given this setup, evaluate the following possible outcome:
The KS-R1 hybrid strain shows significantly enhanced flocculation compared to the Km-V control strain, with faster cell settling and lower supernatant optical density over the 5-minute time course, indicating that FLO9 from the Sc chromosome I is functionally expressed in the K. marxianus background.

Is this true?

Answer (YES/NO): YES